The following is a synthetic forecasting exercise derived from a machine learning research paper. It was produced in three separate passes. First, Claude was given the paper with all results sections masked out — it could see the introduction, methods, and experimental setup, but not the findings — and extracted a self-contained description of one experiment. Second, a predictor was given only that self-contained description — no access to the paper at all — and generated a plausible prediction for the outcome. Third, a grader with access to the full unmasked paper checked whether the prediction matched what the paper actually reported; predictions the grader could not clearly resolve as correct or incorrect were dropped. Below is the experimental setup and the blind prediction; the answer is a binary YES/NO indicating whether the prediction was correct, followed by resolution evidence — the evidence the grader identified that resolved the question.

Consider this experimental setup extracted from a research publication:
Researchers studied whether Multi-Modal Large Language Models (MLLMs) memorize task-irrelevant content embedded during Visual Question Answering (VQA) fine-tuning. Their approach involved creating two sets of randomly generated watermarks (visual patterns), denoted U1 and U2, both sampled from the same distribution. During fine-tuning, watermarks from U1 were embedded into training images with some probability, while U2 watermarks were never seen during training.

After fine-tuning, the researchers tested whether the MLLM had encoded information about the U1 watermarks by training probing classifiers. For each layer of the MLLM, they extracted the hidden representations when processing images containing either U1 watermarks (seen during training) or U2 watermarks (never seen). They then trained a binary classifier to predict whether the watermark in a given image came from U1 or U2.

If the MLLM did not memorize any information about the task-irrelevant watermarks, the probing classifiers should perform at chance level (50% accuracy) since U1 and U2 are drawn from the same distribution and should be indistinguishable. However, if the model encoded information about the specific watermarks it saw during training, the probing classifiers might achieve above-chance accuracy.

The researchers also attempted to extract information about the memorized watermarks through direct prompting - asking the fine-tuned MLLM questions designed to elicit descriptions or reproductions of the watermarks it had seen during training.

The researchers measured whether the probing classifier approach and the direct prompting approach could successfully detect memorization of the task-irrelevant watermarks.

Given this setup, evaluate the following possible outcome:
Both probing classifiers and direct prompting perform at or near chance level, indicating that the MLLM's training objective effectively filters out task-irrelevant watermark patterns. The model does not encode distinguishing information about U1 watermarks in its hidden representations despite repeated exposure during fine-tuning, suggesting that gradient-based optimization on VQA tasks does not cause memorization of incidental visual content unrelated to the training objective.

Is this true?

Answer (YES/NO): NO